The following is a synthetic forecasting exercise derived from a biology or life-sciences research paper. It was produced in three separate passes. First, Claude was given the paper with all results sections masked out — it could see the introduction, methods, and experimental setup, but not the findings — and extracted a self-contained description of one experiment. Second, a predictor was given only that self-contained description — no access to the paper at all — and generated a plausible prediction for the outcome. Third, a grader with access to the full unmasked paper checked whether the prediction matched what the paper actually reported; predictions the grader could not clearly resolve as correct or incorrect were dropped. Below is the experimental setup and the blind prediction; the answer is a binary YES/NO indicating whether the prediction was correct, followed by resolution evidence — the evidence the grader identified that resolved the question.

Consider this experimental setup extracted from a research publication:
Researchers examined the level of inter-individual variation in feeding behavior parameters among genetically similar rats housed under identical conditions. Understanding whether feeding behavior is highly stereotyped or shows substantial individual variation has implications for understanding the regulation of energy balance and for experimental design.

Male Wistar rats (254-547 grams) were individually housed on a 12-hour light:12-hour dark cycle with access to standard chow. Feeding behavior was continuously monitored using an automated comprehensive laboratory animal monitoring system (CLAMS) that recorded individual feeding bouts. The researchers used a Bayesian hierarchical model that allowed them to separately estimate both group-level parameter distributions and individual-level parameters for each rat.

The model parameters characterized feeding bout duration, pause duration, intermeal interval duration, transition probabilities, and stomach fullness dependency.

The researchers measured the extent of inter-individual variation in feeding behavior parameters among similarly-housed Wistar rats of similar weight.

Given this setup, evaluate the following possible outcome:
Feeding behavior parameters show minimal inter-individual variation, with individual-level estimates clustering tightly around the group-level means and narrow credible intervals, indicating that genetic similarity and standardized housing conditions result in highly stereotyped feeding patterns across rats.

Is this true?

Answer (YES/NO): NO